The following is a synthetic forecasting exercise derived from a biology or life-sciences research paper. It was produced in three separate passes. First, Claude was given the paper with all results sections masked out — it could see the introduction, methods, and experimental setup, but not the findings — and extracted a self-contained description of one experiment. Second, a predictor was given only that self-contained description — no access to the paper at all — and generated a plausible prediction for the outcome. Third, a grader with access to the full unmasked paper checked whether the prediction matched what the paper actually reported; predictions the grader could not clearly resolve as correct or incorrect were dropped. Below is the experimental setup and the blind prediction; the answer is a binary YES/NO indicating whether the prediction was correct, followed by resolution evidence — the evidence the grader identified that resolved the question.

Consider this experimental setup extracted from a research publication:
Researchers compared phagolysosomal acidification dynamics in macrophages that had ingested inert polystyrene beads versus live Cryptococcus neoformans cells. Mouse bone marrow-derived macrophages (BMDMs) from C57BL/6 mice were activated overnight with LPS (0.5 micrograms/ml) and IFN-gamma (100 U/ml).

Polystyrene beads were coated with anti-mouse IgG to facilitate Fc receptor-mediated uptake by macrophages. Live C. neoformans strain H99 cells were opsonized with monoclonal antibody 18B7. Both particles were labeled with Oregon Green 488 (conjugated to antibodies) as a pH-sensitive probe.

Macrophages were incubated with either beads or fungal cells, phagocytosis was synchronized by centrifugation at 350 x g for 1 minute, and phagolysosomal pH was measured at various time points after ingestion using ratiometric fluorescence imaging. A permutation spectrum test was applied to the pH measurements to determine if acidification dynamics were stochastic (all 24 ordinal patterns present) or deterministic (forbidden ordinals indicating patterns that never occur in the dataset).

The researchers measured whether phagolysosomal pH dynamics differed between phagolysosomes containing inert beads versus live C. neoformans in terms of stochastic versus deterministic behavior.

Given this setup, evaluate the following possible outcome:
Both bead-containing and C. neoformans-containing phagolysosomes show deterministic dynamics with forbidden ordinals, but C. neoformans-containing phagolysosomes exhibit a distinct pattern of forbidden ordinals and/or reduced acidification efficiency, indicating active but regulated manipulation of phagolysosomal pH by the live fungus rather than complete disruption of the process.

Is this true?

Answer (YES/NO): NO